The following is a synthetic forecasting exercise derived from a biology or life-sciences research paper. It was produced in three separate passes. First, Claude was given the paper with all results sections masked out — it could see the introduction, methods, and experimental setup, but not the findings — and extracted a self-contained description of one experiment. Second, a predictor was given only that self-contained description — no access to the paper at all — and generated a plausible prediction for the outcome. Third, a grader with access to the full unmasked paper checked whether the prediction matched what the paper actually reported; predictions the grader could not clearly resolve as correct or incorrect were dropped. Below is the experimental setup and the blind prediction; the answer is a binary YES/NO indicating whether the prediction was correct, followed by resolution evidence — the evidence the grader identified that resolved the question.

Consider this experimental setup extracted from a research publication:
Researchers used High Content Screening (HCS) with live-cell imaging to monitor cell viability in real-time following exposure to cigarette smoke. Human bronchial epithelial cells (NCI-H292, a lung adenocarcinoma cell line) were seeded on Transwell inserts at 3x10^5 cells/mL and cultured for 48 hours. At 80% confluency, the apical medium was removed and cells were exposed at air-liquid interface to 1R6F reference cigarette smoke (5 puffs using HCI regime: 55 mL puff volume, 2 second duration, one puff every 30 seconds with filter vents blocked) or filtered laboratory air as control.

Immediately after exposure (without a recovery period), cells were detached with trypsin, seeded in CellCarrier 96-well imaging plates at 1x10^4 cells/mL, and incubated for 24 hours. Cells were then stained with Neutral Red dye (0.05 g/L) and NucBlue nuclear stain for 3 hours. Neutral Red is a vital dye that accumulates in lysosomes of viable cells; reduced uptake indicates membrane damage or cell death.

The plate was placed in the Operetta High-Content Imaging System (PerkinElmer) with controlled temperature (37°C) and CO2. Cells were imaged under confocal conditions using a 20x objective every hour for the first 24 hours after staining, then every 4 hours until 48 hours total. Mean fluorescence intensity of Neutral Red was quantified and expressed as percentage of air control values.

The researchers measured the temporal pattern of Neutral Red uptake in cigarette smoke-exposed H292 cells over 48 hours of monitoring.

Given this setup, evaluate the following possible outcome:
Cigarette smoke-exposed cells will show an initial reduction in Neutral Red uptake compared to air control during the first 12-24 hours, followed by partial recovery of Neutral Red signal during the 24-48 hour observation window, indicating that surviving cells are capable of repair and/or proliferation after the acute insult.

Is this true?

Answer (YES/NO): NO